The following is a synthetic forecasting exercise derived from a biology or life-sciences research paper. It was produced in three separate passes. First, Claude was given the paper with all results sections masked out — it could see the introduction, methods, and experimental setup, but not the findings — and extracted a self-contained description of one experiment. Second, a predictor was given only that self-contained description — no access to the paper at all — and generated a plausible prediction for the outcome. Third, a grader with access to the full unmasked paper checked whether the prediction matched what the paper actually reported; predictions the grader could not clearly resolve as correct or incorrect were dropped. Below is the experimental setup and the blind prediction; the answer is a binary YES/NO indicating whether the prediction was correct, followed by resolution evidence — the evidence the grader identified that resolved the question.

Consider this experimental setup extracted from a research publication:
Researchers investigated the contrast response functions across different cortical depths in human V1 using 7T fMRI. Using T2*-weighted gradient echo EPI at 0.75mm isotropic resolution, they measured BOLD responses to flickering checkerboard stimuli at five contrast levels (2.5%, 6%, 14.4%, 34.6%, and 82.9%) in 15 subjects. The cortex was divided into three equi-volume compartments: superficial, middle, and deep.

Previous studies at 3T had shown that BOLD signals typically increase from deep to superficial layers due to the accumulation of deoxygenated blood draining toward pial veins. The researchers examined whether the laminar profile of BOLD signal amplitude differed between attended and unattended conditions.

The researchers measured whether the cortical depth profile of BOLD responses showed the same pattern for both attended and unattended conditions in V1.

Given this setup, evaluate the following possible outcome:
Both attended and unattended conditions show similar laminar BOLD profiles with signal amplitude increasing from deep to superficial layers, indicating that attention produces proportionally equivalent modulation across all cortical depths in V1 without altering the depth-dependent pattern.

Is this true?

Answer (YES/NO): NO